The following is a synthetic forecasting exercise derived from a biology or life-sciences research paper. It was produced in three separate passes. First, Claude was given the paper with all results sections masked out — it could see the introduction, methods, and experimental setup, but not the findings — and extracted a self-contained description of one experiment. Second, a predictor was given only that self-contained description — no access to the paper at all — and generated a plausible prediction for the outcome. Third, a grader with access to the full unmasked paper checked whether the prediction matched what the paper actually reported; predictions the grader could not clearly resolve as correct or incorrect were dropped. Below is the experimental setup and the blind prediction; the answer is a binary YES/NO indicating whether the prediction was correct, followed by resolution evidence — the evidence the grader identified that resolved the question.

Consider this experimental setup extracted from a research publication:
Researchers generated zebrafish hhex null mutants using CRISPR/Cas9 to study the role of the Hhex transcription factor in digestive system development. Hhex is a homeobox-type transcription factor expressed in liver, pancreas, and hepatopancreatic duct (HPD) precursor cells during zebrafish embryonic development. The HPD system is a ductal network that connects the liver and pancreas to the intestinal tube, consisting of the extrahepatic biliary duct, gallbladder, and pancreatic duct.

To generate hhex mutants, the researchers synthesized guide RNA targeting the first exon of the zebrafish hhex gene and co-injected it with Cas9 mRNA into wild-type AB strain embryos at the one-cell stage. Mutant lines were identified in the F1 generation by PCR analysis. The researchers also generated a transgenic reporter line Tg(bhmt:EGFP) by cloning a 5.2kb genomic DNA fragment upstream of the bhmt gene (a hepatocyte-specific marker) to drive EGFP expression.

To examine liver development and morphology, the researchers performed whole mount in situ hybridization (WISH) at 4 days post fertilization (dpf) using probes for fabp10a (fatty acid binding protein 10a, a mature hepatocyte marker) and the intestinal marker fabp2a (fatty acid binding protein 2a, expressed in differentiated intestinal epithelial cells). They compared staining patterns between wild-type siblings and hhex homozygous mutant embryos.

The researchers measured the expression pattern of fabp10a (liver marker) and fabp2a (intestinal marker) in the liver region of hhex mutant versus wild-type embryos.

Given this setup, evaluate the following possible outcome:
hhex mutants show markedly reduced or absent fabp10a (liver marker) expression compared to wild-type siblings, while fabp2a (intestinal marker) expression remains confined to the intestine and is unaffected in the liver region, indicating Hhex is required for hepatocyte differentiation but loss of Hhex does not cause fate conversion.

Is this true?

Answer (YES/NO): NO